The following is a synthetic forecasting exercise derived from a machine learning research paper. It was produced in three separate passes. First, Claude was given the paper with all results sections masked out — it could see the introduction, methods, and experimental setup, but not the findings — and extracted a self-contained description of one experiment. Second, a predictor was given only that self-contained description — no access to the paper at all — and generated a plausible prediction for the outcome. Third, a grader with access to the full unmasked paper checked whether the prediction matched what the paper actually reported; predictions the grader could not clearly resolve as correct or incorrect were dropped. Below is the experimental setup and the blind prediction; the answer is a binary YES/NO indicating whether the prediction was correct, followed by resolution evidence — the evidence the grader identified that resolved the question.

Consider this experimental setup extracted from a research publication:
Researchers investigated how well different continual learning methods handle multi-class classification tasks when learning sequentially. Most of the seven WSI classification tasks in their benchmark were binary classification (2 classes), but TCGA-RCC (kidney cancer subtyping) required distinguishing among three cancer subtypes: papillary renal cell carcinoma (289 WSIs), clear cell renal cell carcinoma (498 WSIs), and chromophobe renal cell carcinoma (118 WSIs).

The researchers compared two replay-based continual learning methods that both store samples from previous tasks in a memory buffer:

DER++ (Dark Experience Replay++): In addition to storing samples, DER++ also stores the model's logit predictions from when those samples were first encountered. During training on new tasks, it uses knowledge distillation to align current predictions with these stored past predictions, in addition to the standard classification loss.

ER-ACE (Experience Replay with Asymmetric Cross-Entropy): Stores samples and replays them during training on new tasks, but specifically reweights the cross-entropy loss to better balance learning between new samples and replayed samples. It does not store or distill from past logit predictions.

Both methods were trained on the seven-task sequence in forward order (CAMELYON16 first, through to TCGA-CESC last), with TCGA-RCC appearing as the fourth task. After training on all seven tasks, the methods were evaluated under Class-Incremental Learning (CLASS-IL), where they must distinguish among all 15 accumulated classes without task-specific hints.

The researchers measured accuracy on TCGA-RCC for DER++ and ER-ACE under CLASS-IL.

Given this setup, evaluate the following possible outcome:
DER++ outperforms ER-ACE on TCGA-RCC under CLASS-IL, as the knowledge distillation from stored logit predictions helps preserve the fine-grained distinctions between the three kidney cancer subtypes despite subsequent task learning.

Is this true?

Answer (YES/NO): YES